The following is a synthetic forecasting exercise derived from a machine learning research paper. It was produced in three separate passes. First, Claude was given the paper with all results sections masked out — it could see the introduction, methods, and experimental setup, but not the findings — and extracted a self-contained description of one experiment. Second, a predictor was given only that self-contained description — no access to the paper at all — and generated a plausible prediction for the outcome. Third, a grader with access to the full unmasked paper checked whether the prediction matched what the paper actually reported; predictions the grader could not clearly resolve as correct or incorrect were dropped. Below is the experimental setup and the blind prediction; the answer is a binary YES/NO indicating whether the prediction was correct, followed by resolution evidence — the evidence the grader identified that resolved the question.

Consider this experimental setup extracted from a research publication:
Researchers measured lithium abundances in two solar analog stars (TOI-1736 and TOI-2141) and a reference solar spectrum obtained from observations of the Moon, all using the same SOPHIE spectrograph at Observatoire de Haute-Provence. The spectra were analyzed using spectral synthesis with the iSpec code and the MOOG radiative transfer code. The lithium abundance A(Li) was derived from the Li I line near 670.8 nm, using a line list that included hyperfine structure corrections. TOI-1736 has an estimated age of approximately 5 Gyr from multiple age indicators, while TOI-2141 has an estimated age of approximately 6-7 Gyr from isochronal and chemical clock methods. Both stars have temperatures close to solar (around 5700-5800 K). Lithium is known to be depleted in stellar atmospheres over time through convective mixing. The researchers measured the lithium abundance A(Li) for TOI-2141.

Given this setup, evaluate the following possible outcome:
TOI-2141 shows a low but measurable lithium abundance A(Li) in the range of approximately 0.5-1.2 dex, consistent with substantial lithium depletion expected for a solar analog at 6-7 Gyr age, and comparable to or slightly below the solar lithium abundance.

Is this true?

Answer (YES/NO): NO